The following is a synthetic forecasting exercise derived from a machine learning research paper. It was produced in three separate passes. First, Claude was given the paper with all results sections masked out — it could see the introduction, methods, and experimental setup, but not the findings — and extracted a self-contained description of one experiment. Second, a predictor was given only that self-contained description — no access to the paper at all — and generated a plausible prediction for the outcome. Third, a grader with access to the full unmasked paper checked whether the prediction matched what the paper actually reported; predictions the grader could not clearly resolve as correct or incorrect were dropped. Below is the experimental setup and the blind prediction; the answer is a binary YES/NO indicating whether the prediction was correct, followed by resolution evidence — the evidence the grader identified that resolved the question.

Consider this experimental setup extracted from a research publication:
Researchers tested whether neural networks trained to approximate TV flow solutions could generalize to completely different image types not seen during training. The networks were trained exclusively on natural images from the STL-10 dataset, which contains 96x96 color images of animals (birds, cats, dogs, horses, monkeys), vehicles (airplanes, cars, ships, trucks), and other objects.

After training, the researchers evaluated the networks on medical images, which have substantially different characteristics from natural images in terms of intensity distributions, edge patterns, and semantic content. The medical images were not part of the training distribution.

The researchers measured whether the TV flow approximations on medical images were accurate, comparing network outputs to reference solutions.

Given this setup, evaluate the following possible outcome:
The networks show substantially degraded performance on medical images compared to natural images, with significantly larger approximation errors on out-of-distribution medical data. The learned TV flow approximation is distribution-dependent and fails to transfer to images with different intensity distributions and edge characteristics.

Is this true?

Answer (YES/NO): NO